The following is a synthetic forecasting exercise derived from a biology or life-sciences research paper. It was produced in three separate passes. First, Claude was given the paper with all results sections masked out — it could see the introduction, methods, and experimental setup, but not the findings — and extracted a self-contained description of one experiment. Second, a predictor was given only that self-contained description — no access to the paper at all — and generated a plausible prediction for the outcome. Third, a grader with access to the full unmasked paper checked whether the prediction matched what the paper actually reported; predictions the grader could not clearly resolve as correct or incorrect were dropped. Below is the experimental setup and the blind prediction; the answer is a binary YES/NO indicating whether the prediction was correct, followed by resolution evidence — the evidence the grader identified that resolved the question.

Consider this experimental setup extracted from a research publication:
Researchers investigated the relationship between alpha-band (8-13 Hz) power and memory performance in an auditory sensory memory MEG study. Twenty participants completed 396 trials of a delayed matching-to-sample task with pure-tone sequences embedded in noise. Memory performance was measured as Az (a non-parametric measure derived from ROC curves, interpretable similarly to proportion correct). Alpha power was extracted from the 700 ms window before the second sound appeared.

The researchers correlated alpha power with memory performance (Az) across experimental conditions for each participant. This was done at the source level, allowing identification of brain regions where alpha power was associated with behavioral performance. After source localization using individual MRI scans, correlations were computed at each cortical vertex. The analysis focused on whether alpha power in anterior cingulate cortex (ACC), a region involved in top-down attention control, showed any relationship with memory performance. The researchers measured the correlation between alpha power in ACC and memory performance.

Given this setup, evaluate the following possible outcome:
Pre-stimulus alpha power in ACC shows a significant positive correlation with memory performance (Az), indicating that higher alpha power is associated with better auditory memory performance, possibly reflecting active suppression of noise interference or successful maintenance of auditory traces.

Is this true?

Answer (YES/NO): YES